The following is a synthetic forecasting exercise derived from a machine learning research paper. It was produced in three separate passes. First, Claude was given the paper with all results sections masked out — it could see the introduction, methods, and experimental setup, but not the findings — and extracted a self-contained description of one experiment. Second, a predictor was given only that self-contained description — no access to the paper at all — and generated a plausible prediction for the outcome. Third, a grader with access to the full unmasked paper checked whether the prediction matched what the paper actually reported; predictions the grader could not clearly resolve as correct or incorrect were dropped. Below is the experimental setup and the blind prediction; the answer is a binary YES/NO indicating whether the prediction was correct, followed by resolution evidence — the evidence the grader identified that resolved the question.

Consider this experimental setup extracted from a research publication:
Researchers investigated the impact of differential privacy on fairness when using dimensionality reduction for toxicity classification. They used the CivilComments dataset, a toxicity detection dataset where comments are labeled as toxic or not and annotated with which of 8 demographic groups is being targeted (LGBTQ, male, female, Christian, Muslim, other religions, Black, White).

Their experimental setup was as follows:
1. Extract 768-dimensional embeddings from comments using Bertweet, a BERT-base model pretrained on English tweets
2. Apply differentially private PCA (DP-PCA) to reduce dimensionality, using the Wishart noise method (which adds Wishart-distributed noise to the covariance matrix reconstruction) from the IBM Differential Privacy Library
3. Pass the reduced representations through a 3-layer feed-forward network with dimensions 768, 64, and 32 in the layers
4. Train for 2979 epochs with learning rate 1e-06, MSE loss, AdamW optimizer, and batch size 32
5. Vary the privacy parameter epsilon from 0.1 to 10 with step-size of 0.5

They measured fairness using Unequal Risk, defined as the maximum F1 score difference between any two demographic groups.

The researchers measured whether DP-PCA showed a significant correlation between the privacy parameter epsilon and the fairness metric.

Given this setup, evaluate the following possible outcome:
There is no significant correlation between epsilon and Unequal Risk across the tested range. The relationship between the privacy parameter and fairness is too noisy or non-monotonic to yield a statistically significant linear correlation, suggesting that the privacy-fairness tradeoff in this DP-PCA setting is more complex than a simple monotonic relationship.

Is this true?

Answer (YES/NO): YES